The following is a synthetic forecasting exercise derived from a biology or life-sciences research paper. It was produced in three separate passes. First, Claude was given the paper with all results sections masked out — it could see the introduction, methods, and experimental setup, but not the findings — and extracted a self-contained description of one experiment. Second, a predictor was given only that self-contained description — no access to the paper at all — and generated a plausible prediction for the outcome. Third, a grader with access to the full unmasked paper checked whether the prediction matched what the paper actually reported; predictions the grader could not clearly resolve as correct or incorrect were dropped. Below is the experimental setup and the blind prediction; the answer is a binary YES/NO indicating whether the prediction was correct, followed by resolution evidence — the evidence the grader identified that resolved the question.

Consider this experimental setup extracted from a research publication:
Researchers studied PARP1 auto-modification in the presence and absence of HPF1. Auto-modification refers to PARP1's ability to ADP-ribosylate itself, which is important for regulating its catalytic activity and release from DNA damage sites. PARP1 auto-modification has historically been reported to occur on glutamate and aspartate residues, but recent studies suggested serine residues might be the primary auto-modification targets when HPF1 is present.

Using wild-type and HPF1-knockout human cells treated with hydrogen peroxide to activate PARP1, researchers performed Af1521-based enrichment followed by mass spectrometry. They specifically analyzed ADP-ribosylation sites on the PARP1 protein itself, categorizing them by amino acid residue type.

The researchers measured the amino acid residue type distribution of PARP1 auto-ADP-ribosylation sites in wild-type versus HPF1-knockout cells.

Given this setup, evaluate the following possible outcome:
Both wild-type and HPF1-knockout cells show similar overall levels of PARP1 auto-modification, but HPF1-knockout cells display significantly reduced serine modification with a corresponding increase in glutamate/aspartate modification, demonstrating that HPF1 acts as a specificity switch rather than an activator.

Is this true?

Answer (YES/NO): NO